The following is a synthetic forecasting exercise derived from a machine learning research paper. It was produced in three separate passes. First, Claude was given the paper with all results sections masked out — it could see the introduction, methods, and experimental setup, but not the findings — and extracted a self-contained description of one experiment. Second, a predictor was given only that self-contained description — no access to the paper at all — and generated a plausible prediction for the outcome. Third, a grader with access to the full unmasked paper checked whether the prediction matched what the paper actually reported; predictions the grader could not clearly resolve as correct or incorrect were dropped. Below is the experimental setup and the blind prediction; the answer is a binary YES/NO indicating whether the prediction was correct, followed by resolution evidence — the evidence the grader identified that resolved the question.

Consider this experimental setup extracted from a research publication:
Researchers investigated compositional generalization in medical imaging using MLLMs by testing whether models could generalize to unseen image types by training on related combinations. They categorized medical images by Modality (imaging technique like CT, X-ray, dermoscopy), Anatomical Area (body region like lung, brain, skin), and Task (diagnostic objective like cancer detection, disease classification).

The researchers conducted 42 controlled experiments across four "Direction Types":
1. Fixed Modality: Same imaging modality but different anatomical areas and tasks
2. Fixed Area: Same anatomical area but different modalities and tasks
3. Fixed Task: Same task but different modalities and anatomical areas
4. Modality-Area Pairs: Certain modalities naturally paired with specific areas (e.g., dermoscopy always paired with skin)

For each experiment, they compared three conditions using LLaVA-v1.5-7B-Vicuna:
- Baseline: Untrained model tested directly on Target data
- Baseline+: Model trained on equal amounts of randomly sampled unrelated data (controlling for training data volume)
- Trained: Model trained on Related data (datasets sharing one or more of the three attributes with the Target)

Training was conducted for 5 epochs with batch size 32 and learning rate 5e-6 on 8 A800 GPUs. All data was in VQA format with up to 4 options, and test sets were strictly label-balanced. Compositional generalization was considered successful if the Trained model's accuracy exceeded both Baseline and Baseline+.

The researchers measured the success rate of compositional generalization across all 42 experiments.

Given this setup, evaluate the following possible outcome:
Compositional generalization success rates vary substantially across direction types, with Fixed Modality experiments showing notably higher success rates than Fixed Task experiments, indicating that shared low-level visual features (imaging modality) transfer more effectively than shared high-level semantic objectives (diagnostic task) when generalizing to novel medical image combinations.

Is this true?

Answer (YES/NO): NO